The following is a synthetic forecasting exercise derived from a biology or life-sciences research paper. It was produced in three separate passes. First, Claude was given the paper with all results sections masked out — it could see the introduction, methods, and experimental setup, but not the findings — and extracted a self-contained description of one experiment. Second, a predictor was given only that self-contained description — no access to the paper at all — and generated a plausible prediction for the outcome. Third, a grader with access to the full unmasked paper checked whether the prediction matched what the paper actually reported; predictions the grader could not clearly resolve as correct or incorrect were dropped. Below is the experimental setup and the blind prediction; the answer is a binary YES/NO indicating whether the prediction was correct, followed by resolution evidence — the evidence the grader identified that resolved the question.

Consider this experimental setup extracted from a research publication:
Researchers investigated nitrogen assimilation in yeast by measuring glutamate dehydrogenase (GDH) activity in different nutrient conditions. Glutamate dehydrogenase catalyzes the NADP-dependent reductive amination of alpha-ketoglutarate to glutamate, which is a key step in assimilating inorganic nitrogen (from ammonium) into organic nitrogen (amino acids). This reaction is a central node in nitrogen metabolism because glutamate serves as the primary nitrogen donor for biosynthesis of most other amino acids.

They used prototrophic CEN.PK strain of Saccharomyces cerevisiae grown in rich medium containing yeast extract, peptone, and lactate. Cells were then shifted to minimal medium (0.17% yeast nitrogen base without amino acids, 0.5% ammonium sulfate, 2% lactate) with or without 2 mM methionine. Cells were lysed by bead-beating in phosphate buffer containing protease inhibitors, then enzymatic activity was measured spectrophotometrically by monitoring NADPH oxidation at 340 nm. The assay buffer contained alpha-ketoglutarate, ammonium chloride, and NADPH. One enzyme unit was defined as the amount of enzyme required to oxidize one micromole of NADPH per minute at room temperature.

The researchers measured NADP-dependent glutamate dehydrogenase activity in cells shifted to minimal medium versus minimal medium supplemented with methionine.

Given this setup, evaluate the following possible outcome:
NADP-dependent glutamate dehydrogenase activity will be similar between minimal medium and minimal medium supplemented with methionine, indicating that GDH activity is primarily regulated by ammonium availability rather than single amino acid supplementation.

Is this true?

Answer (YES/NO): NO